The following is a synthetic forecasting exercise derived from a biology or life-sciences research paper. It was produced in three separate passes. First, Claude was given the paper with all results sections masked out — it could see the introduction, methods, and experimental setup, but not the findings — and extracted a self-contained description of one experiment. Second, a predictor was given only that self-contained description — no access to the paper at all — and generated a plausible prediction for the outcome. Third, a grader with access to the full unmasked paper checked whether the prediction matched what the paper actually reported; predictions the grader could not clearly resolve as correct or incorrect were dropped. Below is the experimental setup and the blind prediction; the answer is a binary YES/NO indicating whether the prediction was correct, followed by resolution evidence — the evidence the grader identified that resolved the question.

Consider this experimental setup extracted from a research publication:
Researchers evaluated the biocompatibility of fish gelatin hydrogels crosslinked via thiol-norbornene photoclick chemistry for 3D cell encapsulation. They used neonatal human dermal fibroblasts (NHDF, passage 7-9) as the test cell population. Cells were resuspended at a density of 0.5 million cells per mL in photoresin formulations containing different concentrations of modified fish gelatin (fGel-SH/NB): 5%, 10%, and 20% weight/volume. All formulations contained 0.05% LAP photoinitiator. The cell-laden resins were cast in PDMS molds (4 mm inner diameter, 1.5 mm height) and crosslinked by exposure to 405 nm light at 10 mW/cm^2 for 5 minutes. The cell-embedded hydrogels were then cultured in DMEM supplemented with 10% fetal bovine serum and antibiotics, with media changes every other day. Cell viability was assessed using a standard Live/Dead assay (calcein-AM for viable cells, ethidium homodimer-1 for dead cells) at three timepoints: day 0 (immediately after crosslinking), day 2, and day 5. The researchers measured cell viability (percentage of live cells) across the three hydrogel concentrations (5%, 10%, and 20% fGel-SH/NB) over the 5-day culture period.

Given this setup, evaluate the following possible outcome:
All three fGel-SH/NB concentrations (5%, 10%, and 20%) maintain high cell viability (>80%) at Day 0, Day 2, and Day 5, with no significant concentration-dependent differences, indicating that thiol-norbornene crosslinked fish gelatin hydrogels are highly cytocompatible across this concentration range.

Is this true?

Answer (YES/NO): YES